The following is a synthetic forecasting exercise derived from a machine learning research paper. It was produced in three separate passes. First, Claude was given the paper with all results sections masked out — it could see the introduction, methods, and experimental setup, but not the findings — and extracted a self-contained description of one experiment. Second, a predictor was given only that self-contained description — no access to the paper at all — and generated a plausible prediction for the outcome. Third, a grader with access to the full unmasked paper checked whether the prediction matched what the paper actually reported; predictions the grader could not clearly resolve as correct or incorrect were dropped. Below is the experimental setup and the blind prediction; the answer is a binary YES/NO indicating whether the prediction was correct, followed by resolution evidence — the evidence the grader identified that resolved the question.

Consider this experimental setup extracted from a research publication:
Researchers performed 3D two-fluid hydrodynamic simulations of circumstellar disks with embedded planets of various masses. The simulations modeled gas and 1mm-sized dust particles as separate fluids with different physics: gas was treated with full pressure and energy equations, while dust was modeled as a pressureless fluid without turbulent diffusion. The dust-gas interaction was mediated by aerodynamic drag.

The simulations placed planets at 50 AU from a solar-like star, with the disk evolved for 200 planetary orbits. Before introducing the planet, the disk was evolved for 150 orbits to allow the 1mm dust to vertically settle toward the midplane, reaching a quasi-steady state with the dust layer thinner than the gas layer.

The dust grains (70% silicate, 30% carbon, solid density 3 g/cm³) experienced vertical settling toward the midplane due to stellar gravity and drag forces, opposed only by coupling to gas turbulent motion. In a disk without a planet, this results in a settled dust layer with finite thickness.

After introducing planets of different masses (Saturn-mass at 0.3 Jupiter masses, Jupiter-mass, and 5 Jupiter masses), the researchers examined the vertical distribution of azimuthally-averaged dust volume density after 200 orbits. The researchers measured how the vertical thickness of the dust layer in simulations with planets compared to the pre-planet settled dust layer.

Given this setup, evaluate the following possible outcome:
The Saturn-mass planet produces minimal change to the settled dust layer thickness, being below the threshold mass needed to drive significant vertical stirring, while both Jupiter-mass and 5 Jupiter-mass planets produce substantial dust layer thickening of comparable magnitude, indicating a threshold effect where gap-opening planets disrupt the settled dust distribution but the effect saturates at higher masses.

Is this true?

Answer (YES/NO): NO